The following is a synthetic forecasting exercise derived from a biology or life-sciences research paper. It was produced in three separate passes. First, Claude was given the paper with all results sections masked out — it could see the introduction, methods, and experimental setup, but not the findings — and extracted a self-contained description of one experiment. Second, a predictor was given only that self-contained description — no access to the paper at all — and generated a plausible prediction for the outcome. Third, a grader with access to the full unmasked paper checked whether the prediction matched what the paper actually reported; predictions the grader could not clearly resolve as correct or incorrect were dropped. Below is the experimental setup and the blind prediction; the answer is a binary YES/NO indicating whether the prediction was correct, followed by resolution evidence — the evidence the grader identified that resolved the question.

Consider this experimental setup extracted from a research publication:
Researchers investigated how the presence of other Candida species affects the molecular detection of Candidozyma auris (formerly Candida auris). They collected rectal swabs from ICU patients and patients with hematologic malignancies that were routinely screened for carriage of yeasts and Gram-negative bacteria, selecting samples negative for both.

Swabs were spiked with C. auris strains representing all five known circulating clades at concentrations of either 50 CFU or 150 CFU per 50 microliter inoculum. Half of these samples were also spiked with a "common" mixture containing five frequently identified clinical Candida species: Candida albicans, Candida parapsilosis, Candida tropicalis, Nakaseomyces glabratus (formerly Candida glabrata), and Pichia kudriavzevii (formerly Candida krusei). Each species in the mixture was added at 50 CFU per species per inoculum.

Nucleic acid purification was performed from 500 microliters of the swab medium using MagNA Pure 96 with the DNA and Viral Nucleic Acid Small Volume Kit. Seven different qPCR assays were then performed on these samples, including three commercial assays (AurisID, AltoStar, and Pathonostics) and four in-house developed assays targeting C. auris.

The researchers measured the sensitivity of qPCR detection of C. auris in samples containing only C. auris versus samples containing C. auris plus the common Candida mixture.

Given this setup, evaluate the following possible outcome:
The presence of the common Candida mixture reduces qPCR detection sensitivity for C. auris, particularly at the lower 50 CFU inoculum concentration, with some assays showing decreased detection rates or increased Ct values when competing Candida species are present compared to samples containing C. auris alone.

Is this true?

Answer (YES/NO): NO